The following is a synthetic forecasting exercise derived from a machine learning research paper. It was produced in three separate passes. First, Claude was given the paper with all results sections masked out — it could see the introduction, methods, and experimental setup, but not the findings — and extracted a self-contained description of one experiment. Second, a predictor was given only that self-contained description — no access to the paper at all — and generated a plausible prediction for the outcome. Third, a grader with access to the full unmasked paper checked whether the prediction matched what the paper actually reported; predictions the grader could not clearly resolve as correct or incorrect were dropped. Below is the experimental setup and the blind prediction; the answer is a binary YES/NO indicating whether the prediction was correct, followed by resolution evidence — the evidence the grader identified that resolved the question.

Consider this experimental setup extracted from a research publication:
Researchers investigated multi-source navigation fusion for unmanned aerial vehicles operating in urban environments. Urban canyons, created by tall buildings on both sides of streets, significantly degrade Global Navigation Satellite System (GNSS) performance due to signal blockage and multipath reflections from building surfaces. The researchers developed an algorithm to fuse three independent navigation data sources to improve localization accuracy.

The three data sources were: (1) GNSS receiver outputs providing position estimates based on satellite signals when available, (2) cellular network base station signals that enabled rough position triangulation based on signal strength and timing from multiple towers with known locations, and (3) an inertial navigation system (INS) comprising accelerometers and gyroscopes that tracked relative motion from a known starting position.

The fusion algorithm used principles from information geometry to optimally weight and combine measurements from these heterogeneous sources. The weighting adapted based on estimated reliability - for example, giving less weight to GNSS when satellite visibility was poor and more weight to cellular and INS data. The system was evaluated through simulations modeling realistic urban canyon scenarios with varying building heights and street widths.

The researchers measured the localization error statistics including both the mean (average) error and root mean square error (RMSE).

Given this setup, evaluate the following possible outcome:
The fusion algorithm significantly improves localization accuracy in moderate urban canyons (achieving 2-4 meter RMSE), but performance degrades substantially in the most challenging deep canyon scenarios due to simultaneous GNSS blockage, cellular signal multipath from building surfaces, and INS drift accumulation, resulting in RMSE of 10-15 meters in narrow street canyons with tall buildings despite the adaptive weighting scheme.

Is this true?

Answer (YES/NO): NO